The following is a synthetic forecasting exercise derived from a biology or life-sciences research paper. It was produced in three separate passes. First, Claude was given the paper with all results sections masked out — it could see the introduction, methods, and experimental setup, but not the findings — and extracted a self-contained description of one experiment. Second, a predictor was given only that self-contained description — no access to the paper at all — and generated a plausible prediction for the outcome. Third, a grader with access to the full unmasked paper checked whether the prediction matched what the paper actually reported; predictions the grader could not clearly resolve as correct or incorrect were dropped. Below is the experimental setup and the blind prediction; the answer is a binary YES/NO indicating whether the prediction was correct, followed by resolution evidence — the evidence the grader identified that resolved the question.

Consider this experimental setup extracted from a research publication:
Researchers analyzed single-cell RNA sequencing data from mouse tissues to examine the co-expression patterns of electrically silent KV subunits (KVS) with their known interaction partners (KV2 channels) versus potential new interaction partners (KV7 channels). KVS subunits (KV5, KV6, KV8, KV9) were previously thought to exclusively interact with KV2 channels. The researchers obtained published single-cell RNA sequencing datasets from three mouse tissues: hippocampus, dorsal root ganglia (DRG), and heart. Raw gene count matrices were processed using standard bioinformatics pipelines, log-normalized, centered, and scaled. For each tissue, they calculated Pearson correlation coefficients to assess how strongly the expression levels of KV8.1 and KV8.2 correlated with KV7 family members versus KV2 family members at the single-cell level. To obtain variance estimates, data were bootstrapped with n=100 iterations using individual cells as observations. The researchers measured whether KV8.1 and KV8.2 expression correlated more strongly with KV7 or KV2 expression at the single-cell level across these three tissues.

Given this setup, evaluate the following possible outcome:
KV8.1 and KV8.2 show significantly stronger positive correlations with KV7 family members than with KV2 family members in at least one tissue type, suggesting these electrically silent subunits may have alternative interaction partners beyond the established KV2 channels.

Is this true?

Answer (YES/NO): YES